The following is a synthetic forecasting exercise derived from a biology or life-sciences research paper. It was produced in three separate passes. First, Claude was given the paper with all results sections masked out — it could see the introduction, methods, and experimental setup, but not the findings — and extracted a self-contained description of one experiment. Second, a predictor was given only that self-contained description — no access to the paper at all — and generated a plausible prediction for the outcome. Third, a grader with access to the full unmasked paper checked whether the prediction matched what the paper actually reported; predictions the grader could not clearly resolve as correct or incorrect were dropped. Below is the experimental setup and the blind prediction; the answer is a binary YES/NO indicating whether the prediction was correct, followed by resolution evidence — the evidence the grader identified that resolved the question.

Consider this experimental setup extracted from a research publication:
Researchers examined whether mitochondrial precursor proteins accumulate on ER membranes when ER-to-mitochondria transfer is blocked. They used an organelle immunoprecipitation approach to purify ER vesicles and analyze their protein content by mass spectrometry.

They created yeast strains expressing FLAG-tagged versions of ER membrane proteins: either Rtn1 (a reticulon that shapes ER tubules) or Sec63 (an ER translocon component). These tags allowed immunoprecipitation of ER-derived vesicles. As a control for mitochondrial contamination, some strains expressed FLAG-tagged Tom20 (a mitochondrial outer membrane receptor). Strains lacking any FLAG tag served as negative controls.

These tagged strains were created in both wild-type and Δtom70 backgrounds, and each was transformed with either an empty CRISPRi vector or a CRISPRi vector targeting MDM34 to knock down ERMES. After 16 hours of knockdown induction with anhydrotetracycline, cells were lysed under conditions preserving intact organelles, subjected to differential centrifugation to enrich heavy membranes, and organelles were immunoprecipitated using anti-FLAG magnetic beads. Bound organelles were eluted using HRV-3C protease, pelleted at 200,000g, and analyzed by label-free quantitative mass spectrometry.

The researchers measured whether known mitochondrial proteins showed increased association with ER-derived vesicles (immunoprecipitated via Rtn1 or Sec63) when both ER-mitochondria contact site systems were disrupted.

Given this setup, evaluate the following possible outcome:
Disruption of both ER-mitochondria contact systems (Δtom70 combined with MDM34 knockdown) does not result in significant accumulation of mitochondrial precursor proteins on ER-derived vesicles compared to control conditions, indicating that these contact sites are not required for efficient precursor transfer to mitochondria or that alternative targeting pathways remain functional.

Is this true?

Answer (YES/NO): NO